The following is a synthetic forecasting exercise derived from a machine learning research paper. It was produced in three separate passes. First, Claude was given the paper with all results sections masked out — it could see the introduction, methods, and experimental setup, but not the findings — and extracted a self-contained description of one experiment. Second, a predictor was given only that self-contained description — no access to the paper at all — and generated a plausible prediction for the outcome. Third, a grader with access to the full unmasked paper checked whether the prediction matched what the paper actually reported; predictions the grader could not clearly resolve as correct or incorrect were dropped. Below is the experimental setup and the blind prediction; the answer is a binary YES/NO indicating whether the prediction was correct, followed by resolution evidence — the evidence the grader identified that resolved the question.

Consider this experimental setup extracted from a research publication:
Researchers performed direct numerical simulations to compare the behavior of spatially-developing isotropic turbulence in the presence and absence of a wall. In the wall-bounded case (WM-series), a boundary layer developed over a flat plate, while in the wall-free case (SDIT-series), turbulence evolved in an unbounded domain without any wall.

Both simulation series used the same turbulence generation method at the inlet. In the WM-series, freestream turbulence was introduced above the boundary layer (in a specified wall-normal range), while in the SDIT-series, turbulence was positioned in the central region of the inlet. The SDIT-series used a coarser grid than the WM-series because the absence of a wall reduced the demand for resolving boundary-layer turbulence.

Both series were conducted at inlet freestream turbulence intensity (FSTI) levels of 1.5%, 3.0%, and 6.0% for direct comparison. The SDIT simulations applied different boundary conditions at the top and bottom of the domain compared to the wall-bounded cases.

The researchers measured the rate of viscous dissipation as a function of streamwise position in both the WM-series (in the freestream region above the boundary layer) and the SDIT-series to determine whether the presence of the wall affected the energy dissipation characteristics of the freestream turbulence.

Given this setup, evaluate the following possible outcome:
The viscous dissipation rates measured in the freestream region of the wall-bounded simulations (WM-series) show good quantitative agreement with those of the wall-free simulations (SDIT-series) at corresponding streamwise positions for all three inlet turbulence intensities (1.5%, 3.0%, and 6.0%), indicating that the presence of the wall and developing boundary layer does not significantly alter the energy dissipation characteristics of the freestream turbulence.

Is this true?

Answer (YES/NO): YES